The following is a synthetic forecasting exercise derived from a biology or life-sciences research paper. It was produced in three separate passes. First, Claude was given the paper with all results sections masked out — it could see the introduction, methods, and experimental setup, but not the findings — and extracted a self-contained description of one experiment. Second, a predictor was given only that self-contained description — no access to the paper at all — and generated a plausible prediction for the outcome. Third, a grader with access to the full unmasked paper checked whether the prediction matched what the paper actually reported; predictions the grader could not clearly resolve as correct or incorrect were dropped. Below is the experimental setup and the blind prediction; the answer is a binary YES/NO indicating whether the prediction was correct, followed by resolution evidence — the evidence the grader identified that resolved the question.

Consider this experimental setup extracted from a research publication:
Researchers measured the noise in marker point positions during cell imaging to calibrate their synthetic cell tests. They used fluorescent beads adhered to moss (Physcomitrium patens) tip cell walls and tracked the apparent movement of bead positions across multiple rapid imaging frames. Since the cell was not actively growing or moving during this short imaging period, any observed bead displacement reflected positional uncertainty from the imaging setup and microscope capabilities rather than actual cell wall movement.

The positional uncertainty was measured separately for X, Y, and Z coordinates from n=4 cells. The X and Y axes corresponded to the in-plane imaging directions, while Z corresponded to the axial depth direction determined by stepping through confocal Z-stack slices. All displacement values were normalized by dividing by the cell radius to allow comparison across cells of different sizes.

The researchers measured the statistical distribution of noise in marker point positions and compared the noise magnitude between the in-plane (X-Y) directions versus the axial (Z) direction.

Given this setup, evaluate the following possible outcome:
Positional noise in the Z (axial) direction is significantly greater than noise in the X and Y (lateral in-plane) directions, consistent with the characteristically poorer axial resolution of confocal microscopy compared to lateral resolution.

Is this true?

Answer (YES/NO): YES